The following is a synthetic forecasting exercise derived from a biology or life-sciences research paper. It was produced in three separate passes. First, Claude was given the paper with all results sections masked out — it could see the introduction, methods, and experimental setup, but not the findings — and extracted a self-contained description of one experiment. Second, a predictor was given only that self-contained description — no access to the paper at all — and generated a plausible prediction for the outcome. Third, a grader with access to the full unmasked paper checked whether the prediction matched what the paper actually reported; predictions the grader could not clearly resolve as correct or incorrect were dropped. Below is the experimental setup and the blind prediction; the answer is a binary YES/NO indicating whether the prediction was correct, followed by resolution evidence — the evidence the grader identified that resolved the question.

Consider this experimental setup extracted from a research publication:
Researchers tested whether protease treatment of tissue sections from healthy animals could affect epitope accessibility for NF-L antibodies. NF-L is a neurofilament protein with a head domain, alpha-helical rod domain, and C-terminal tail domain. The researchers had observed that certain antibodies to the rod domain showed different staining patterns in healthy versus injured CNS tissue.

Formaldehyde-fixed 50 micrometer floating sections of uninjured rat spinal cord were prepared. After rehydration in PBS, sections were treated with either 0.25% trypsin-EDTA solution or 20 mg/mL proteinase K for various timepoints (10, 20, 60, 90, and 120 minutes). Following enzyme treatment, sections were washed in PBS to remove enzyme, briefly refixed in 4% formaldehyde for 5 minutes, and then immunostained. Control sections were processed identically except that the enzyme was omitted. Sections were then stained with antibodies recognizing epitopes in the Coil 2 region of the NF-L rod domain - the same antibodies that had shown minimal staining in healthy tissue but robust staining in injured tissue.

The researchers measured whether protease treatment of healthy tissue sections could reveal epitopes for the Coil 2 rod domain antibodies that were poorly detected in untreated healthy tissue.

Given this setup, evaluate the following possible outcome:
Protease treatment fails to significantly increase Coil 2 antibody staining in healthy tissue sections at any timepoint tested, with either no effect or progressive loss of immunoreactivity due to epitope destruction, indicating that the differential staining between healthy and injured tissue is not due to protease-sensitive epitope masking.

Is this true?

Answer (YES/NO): NO